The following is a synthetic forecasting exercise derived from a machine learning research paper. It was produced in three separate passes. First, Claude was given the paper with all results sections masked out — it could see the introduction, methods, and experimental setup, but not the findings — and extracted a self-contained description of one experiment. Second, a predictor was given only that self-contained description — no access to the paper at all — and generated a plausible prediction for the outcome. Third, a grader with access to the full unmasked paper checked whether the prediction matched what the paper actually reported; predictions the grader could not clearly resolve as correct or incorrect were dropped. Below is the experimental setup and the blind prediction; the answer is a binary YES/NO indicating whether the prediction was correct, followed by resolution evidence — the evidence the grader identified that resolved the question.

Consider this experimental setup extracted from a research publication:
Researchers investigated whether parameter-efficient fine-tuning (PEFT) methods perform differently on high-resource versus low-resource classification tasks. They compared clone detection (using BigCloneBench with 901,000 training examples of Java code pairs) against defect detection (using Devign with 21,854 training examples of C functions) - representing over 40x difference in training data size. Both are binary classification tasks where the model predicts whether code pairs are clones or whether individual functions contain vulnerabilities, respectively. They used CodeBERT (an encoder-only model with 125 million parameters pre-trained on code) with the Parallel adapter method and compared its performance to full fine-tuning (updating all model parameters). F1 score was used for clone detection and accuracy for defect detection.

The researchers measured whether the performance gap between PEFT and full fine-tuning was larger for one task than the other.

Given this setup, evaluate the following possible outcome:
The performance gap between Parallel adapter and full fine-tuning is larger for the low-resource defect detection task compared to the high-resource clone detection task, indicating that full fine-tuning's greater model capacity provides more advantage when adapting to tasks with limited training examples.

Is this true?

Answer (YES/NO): YES